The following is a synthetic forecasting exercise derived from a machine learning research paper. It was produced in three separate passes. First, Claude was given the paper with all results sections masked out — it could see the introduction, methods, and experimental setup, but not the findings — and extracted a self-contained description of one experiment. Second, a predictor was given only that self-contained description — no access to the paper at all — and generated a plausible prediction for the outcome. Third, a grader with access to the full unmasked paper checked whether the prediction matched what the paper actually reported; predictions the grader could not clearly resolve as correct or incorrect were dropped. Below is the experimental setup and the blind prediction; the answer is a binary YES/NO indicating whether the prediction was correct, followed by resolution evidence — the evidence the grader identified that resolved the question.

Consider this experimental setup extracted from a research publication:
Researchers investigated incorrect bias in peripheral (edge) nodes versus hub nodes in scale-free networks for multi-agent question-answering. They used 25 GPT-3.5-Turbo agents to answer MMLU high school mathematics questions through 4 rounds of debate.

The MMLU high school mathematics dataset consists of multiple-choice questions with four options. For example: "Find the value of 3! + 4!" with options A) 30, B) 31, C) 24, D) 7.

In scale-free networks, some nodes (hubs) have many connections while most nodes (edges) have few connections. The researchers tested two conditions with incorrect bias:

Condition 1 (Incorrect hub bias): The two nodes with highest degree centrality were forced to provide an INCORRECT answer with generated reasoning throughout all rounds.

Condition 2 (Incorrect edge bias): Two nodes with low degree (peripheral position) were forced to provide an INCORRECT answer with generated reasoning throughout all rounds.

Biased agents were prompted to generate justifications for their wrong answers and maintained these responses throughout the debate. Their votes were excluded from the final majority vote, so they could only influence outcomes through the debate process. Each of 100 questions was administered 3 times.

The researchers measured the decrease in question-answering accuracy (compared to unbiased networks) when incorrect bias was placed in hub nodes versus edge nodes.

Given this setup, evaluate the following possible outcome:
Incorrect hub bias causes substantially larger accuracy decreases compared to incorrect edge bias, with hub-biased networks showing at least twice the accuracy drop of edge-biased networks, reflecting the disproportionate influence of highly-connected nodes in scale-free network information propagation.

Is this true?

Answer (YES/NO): YES